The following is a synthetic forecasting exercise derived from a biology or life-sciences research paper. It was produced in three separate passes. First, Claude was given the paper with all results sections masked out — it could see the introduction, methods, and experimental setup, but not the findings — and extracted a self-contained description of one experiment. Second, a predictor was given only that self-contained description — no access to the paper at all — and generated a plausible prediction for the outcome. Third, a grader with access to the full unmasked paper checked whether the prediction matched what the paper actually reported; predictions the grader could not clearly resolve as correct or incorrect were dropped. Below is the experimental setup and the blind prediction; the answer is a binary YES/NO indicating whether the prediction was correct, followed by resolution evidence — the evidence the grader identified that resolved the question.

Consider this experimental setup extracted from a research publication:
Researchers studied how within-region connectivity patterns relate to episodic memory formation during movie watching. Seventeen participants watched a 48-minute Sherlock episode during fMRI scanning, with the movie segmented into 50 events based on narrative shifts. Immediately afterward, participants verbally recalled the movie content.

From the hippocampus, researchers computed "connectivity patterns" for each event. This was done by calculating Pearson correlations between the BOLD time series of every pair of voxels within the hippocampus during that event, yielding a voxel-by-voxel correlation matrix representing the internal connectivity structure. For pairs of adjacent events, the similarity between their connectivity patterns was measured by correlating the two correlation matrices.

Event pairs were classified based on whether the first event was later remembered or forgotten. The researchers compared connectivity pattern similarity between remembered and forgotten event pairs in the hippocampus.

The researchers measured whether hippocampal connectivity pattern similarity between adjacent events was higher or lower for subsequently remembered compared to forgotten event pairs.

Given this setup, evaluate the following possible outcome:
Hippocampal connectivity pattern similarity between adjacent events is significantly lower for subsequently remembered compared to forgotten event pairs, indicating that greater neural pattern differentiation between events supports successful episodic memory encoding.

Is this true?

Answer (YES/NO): NO